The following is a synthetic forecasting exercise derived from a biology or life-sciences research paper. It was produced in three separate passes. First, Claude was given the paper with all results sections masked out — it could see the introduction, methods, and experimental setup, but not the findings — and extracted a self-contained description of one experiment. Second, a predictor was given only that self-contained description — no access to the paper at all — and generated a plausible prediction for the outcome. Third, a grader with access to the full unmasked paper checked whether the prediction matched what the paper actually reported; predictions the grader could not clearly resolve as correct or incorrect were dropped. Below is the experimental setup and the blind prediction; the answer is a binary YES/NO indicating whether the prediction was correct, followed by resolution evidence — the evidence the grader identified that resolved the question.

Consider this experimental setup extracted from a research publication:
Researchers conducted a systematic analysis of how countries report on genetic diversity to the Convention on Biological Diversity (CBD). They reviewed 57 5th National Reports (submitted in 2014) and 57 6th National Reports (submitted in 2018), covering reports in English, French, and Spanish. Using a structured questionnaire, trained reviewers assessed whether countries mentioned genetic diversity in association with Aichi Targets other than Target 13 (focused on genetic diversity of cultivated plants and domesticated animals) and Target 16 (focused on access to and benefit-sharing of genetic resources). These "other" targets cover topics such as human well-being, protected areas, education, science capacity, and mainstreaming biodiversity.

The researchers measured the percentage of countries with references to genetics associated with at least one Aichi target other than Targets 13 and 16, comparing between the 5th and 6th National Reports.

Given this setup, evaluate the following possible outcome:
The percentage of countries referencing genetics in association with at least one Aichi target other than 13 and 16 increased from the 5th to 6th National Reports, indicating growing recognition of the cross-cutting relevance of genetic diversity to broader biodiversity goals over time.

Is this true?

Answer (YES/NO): YES